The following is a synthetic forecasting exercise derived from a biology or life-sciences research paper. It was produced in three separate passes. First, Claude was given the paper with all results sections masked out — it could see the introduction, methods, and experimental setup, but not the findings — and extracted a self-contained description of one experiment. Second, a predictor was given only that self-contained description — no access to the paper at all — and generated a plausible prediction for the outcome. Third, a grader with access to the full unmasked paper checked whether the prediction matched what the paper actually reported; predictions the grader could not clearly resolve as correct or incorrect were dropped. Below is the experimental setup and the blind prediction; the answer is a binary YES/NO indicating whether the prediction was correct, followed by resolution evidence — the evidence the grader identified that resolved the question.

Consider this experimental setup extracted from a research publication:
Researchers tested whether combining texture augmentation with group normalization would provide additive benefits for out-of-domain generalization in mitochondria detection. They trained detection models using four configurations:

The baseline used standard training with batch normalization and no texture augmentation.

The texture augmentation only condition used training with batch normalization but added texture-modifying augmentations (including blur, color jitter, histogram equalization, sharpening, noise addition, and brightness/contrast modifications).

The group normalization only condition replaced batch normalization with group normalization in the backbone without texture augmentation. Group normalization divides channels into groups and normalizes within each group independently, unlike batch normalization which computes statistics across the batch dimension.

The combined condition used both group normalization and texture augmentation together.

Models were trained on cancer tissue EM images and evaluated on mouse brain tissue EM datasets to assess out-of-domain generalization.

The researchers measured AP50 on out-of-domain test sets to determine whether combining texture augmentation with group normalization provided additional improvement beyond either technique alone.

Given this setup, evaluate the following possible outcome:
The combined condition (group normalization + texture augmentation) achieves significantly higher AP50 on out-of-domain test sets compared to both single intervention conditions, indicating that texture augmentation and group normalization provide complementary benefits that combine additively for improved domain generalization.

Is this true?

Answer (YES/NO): NO